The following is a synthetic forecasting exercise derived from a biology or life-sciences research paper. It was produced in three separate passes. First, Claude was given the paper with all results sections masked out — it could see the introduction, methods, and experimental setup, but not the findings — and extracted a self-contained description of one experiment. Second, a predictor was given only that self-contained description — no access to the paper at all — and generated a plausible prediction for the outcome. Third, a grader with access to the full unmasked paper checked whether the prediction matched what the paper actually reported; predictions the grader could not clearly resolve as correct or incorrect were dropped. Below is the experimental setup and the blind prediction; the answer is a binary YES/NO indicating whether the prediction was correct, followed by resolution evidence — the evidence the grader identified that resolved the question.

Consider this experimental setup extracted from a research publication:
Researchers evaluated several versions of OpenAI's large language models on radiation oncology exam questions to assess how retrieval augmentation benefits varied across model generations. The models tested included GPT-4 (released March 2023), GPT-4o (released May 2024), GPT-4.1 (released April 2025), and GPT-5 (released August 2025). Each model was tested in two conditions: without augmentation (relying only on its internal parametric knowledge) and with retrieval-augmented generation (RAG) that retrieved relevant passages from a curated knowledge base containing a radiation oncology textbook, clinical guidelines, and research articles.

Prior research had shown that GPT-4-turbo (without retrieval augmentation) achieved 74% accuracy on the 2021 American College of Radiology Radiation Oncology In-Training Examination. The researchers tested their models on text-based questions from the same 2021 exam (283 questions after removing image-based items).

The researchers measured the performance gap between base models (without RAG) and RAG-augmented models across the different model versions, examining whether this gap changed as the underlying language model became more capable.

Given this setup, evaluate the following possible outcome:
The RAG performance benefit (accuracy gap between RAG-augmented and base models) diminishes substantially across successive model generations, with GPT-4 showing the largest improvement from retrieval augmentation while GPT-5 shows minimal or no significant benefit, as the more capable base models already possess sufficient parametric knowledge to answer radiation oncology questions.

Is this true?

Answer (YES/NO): NO